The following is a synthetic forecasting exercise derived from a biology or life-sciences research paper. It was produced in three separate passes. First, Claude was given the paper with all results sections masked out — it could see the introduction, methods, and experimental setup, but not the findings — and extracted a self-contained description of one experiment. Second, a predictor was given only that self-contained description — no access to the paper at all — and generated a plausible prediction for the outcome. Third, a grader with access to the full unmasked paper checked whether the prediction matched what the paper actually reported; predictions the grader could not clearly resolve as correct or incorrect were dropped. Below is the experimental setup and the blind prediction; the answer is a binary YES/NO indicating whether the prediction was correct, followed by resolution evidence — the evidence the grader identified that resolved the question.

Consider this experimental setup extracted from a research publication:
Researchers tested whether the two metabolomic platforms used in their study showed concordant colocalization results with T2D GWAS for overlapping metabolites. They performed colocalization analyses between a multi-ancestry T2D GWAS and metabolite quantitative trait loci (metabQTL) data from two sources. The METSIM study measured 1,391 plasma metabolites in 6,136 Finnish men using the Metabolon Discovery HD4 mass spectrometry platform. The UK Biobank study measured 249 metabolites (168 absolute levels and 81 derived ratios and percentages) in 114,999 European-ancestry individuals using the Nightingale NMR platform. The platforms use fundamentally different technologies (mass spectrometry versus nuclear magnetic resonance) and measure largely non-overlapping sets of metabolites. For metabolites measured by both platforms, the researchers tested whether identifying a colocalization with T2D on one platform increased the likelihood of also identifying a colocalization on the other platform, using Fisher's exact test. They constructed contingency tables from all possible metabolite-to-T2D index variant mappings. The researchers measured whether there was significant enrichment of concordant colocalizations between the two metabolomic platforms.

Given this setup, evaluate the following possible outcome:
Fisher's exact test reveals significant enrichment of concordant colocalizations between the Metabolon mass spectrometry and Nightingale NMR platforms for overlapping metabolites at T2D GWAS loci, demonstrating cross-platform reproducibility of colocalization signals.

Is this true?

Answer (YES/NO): YES